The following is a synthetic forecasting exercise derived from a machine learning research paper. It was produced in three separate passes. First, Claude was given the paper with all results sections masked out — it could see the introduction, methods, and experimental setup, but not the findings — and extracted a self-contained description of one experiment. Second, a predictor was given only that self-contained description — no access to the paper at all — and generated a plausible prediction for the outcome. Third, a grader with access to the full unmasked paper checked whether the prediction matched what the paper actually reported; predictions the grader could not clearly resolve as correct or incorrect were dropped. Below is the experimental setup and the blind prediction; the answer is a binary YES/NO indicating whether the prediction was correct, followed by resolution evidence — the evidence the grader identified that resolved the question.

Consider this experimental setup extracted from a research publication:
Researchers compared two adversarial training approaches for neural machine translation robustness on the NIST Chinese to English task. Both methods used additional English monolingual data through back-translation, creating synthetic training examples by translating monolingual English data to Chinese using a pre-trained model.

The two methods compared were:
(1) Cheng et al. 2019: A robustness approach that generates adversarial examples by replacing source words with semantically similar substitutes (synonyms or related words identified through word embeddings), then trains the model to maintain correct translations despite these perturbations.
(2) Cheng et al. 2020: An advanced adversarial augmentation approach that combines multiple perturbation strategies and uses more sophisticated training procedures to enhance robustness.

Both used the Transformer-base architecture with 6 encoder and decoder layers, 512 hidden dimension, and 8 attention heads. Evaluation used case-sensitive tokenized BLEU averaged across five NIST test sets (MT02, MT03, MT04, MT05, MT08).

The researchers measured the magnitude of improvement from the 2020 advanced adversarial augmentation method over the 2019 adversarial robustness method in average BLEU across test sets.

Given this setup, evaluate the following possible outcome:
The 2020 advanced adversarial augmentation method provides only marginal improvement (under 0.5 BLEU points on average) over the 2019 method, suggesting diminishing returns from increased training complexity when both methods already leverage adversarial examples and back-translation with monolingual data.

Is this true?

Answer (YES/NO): NO